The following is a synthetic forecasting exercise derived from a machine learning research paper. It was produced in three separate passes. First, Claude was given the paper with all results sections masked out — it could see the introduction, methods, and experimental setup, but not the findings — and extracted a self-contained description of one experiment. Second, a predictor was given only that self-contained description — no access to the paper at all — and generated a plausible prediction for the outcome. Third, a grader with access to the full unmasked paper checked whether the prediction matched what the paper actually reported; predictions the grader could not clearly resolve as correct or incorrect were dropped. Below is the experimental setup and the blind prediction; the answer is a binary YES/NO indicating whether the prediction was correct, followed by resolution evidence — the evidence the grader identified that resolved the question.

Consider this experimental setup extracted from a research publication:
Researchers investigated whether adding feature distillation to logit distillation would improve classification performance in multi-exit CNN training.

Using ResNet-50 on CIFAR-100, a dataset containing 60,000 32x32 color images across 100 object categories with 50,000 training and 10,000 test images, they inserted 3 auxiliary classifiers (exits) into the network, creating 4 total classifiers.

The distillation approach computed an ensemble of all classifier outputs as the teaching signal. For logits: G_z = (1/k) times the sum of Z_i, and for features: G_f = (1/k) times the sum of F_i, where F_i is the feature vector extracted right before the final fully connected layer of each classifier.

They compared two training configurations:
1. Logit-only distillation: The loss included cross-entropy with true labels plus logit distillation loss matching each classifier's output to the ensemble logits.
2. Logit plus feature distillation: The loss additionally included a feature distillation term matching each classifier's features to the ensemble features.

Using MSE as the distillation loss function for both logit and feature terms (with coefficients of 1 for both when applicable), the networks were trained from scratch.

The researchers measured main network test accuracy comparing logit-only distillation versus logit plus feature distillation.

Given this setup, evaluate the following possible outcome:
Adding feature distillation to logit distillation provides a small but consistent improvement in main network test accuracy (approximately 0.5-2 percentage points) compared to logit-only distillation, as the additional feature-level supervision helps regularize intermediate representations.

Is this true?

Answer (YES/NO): NO